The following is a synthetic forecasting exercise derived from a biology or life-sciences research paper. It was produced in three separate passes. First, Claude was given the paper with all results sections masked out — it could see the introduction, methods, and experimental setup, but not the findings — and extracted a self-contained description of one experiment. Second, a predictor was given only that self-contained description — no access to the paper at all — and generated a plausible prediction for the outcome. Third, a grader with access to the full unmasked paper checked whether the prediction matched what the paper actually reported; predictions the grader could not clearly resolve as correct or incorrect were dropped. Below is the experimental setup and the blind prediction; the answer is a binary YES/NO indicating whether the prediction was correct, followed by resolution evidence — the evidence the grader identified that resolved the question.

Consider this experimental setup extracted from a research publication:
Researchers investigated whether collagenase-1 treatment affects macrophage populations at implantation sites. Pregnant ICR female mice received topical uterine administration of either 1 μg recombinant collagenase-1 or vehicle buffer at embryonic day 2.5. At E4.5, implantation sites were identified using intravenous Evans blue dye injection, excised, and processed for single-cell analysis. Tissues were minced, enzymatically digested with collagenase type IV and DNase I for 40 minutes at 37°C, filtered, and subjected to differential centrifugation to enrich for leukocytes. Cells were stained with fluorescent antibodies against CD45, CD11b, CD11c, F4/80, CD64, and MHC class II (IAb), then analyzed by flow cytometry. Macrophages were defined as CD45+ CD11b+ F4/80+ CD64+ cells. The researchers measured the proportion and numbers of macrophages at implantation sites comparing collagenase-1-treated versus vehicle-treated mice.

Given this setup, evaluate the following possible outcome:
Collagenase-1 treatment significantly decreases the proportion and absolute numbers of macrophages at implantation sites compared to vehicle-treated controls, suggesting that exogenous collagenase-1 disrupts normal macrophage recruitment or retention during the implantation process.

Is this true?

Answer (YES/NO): NO